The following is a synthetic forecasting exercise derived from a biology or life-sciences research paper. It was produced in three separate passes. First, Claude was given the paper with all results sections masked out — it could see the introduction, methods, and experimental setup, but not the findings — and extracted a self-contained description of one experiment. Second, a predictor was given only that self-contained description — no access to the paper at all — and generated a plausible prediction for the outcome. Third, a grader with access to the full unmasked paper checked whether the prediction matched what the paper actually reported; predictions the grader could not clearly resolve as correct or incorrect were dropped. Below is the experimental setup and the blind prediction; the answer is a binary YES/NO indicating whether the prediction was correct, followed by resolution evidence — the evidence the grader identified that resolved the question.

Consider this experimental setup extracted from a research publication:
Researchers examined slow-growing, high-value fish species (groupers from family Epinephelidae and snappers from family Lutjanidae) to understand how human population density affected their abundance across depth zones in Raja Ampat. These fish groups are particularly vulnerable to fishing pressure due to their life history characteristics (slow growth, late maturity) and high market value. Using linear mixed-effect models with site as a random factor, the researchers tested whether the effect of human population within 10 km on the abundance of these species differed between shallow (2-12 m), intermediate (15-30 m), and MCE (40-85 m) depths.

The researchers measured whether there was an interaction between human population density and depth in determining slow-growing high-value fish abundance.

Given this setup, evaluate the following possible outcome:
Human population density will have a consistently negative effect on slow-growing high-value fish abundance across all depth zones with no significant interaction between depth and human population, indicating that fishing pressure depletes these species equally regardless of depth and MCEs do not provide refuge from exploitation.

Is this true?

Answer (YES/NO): NO